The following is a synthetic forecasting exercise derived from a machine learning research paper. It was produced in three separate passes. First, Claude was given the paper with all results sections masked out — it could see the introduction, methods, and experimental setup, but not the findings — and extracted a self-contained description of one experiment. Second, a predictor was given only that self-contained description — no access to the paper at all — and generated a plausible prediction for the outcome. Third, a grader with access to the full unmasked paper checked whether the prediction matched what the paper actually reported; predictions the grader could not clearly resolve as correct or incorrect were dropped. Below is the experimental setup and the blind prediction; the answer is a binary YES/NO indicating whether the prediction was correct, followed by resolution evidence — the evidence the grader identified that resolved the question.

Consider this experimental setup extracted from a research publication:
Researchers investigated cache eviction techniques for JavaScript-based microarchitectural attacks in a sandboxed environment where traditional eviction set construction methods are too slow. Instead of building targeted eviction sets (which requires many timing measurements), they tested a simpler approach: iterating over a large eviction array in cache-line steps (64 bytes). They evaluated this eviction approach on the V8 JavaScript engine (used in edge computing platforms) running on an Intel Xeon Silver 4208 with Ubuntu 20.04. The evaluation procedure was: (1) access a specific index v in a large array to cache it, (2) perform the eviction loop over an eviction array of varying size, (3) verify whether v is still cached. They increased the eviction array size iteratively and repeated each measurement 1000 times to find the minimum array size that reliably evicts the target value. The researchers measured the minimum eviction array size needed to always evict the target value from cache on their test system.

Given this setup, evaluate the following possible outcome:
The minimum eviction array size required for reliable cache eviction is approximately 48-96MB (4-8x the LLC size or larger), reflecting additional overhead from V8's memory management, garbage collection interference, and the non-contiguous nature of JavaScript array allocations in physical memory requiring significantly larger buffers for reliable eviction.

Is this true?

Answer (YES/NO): NO